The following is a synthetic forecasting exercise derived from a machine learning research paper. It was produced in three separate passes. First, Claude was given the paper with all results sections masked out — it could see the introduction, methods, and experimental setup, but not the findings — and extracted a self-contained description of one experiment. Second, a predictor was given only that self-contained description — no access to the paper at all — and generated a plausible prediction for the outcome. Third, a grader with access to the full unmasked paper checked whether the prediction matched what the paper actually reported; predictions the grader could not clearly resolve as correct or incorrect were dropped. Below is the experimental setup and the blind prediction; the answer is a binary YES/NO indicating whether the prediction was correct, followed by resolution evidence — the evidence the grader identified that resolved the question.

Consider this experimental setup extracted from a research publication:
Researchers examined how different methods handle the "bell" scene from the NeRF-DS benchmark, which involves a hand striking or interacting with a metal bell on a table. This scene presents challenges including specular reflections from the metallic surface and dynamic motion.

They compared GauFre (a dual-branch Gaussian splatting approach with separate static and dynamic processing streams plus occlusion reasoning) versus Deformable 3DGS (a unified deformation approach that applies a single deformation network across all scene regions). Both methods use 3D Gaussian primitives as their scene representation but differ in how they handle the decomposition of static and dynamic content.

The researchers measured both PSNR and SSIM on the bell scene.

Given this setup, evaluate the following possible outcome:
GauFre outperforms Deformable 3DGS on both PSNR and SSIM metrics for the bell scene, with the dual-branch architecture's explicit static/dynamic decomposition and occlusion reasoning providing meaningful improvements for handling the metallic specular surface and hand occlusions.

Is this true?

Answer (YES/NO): YES